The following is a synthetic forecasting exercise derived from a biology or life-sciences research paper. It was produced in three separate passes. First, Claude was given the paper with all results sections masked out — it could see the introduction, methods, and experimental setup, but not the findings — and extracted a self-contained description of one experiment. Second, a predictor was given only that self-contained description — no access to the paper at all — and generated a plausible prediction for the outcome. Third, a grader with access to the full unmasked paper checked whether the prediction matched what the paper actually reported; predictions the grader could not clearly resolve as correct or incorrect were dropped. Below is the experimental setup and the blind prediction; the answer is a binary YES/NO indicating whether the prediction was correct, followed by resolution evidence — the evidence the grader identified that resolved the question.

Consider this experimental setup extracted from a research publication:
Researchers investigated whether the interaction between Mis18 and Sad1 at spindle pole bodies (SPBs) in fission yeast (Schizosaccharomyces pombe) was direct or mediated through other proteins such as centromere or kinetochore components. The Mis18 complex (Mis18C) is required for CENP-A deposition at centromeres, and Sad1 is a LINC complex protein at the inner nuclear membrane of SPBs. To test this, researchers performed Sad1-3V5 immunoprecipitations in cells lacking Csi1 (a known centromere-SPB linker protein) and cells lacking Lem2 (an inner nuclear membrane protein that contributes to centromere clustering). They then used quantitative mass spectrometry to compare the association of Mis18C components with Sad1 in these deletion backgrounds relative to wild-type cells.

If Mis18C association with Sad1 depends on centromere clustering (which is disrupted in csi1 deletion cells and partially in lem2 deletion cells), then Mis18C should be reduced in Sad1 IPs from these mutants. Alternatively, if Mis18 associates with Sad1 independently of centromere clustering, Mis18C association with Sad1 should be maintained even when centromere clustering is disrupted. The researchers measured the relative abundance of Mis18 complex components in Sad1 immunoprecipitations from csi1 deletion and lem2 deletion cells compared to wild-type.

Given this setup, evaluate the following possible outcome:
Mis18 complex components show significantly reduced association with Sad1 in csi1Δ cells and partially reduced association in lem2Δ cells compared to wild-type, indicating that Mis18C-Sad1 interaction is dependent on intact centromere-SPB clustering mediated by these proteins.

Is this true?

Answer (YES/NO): NO